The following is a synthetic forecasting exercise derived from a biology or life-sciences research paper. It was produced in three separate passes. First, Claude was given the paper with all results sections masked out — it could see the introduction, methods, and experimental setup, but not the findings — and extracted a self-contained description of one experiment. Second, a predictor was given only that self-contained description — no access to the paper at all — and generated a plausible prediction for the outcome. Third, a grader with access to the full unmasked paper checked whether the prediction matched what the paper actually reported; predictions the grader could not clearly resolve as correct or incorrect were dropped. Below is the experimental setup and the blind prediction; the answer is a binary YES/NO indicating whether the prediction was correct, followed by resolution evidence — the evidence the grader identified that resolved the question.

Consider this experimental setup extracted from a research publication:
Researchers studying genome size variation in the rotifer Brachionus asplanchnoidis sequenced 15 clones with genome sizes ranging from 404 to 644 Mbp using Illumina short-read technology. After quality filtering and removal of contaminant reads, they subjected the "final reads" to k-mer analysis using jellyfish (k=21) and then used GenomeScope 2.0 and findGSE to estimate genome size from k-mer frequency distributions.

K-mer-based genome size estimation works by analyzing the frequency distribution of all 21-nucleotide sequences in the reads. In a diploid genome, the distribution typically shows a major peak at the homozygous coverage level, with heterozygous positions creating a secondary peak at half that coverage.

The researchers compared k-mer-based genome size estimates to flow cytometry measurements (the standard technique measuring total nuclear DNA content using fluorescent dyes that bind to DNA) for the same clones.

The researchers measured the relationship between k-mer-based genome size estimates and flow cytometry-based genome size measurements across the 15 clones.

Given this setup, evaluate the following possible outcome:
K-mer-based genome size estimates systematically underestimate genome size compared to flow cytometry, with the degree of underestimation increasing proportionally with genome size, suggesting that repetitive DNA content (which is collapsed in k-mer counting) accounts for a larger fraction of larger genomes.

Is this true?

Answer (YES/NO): NO